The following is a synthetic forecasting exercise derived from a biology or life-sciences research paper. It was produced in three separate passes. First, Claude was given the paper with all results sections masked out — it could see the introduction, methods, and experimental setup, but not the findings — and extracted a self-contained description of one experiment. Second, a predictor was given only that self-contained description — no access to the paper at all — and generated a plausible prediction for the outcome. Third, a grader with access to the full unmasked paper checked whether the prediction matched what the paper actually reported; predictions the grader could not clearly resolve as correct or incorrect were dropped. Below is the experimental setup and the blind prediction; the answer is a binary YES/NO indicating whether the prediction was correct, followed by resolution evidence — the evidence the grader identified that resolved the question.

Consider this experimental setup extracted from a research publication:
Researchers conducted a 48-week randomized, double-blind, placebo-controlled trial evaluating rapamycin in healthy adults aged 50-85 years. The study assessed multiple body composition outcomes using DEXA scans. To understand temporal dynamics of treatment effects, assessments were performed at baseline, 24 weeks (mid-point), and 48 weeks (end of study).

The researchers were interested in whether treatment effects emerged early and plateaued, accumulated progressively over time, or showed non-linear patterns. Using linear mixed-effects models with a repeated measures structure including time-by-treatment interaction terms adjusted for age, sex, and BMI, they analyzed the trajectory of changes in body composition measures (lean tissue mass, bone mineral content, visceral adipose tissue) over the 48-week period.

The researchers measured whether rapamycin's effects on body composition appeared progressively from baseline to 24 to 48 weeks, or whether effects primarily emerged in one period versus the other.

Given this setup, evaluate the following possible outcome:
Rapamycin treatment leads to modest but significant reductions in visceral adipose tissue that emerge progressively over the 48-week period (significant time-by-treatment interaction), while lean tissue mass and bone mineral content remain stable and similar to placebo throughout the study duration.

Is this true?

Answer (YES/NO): NO